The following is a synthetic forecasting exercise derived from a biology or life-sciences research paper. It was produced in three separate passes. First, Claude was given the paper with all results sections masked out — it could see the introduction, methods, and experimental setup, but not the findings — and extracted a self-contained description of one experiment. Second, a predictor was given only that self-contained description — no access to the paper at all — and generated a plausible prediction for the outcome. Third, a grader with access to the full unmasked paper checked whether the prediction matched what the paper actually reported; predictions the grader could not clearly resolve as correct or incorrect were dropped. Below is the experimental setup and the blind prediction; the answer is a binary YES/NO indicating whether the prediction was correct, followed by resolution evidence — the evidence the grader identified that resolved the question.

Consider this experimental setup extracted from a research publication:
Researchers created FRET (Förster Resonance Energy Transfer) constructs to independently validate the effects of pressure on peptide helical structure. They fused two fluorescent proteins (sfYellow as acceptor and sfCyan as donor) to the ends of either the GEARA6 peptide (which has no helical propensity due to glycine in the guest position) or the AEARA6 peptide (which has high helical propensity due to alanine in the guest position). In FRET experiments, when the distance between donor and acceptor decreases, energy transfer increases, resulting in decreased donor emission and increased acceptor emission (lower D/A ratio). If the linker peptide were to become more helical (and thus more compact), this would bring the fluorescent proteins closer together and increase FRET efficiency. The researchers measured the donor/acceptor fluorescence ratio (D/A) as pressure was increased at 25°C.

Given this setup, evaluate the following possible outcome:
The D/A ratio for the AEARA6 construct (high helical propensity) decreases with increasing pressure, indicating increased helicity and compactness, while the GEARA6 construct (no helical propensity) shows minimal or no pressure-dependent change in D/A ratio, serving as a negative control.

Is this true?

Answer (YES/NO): NO